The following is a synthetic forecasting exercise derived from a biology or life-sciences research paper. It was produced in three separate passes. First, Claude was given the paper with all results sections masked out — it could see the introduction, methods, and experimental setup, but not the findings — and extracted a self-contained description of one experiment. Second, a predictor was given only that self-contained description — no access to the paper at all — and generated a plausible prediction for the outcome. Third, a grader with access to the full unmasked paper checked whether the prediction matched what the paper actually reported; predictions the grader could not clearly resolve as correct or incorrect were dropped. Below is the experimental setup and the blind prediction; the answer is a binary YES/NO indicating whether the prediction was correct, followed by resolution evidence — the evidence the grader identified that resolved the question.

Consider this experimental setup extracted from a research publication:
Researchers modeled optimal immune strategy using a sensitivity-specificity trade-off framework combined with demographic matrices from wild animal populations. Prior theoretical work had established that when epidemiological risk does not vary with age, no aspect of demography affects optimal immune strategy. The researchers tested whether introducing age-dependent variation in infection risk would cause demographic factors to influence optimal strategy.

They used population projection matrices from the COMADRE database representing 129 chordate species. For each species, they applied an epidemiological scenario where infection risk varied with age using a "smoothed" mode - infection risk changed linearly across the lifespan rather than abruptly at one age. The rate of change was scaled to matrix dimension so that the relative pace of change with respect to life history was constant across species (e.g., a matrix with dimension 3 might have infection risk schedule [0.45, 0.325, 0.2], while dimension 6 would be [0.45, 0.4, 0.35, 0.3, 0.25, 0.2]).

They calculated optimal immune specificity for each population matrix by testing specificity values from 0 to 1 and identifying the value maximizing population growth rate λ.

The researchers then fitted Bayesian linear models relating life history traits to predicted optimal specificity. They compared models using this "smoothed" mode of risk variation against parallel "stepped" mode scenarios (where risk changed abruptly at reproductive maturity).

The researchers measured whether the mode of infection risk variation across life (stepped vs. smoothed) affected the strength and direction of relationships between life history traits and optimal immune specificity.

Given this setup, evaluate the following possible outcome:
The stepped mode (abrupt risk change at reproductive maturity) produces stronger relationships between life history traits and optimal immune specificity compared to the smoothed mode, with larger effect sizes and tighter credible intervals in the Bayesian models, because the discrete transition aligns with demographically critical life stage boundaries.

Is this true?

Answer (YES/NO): NO